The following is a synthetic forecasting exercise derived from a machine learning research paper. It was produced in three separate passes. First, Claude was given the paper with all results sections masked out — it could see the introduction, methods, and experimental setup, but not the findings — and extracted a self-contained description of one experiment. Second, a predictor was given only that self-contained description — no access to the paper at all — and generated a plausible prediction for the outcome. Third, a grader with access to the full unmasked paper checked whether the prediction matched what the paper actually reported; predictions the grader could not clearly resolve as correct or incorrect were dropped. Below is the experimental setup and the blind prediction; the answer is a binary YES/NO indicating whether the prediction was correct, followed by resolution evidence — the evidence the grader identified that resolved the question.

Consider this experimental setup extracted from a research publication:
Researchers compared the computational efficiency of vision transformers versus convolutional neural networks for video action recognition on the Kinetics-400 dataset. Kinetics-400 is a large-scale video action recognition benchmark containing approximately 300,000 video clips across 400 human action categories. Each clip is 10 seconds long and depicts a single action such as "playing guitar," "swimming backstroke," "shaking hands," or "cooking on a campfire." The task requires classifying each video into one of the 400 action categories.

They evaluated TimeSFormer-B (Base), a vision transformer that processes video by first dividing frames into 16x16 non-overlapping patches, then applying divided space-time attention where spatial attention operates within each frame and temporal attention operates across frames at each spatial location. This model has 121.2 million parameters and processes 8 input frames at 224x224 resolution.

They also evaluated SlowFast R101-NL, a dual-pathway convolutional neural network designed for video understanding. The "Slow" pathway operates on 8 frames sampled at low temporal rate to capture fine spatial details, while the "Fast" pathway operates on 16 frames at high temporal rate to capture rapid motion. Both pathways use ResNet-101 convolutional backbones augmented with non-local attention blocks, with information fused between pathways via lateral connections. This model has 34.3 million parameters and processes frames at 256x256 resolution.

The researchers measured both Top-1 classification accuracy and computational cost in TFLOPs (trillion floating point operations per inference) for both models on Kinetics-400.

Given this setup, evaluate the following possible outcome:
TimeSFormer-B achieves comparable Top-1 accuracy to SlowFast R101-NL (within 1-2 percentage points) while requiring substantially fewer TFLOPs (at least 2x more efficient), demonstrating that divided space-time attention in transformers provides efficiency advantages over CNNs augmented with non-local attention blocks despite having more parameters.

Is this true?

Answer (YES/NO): YES